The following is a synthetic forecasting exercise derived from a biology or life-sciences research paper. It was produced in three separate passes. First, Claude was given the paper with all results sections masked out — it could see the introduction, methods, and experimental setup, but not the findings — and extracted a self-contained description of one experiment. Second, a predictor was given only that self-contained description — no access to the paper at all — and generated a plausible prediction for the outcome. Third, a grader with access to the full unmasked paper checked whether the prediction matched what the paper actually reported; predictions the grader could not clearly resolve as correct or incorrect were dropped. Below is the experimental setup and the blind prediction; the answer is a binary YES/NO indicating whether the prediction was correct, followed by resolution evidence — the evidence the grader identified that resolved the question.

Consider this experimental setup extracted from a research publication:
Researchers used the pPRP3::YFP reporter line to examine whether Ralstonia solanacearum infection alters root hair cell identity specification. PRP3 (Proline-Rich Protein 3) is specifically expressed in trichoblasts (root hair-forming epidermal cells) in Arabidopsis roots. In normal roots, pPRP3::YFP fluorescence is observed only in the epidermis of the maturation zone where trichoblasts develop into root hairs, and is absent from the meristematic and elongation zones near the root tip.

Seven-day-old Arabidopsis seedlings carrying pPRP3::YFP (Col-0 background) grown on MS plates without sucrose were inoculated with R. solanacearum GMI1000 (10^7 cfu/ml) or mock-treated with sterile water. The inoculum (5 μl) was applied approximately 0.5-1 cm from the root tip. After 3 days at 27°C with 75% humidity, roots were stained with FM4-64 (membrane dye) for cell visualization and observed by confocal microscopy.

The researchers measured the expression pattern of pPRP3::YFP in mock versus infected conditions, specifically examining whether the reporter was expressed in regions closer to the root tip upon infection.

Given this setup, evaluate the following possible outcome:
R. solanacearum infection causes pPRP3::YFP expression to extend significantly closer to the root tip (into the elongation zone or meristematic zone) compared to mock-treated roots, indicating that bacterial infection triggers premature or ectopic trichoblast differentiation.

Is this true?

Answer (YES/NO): NO